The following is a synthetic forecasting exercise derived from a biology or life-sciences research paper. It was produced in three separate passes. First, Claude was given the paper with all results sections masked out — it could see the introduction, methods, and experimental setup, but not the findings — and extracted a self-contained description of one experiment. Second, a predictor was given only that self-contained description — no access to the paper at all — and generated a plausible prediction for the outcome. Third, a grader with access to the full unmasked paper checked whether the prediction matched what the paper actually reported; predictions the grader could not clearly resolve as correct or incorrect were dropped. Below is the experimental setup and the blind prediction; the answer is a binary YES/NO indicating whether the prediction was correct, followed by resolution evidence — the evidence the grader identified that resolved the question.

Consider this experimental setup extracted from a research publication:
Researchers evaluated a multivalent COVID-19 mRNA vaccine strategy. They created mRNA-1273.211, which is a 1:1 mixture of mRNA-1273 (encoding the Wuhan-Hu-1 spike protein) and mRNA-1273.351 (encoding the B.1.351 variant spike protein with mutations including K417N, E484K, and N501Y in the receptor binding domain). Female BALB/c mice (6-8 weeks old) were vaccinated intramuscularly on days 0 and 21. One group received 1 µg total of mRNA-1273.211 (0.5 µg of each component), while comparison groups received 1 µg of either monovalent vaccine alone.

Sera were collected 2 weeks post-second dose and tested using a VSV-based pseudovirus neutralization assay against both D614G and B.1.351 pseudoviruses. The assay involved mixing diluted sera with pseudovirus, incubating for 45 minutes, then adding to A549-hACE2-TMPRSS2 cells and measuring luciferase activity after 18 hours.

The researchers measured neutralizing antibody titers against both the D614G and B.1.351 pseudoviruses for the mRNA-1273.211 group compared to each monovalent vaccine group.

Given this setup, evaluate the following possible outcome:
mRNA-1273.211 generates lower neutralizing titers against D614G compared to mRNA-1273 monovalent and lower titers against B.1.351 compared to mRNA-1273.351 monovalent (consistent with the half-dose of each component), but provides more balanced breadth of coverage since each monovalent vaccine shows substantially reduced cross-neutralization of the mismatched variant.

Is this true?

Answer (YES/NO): NO